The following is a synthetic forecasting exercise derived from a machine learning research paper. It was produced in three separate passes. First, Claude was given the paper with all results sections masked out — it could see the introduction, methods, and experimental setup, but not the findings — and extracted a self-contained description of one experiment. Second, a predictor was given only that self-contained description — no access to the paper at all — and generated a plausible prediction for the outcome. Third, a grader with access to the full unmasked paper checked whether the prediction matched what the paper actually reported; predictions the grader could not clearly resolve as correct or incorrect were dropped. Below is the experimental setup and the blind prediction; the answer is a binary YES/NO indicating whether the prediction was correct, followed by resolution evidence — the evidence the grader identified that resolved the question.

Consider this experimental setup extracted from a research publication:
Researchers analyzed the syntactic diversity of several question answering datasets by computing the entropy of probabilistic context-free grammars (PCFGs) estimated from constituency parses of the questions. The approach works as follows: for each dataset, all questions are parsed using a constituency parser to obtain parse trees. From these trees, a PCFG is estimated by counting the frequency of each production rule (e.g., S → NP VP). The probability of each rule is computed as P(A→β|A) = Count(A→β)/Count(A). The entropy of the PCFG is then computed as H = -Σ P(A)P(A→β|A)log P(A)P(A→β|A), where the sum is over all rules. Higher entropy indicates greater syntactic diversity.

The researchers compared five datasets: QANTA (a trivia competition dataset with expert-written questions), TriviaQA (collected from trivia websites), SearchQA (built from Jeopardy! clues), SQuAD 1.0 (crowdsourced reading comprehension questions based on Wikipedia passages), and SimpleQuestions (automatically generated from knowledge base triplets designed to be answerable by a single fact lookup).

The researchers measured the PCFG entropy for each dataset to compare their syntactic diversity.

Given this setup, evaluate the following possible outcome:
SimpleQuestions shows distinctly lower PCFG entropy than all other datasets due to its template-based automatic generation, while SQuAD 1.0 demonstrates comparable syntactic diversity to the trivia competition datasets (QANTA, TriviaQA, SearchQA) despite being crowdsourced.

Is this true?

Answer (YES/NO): NO